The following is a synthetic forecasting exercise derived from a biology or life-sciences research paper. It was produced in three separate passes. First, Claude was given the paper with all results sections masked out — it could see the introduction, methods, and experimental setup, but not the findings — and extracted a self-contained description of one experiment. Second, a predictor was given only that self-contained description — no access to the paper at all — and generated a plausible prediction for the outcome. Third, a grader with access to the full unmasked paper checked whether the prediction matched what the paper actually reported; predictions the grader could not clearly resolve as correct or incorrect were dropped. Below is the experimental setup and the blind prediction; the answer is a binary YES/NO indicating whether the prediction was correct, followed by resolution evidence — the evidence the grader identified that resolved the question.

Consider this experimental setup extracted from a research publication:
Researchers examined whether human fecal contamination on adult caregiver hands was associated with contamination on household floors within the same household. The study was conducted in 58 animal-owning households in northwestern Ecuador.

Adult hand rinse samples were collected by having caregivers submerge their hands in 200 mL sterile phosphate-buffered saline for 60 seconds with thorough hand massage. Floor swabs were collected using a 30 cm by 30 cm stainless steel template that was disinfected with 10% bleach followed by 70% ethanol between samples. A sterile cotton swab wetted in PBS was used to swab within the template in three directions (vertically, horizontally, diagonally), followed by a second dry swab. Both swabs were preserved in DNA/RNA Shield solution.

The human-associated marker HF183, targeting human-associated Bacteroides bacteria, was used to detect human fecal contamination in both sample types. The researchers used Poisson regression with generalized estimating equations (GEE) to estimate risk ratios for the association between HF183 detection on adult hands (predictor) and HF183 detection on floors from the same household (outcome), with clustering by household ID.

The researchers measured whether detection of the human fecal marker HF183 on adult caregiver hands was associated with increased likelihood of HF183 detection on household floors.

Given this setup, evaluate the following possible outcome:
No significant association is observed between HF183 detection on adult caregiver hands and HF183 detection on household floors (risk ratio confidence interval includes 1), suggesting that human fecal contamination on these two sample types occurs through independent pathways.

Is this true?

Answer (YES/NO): NO